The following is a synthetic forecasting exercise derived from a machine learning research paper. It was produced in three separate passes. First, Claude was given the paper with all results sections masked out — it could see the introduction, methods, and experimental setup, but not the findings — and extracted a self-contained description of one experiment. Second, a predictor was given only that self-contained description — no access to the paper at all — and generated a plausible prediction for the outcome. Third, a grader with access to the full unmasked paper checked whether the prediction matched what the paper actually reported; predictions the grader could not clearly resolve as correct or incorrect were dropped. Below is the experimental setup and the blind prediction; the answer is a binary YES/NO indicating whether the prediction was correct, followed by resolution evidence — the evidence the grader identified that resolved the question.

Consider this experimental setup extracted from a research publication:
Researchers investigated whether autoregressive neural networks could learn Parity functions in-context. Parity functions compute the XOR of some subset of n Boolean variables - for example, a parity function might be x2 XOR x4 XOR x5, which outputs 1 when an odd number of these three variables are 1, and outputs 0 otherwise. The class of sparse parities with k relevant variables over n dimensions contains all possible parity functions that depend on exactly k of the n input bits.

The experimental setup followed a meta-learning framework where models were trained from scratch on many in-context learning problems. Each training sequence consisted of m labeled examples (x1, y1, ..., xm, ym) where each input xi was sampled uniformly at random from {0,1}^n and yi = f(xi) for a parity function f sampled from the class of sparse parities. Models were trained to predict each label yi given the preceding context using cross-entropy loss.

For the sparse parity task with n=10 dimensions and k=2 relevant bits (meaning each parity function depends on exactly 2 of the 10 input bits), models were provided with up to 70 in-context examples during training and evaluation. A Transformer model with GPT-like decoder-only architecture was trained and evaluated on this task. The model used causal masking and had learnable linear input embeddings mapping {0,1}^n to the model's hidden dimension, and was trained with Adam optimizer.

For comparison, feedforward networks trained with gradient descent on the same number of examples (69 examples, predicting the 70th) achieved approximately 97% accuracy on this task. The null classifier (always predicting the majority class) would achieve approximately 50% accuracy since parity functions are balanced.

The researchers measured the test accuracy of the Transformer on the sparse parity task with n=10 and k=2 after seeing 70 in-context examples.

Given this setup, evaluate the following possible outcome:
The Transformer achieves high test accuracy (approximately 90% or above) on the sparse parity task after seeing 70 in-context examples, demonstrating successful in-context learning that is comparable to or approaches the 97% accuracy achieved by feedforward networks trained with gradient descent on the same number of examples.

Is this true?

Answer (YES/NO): NO